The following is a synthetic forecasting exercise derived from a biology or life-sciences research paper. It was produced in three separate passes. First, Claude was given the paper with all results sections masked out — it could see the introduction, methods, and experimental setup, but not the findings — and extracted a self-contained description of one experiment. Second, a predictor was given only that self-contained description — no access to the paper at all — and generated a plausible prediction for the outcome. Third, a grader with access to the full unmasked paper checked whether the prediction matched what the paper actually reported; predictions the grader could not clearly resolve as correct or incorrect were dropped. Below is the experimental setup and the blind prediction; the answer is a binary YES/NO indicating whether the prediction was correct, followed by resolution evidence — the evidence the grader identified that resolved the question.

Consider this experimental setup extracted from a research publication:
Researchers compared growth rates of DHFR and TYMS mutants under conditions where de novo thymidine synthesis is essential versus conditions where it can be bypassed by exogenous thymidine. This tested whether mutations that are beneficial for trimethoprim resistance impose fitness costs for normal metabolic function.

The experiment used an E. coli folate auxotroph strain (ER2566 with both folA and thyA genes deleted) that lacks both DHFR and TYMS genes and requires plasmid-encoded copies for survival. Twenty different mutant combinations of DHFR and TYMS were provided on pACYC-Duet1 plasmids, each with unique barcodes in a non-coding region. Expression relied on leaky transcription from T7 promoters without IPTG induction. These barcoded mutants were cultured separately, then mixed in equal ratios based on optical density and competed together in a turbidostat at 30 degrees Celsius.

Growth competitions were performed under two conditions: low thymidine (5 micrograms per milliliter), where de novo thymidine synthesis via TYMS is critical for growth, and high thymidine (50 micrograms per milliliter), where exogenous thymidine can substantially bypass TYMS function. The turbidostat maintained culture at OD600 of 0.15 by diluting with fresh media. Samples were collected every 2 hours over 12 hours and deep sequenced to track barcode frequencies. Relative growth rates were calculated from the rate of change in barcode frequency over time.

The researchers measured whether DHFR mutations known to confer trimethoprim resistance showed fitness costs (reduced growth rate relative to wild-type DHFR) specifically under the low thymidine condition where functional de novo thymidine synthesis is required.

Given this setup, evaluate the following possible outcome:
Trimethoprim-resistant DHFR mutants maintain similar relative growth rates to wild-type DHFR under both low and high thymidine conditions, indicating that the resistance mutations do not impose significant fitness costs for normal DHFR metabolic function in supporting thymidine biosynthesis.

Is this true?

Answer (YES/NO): NO